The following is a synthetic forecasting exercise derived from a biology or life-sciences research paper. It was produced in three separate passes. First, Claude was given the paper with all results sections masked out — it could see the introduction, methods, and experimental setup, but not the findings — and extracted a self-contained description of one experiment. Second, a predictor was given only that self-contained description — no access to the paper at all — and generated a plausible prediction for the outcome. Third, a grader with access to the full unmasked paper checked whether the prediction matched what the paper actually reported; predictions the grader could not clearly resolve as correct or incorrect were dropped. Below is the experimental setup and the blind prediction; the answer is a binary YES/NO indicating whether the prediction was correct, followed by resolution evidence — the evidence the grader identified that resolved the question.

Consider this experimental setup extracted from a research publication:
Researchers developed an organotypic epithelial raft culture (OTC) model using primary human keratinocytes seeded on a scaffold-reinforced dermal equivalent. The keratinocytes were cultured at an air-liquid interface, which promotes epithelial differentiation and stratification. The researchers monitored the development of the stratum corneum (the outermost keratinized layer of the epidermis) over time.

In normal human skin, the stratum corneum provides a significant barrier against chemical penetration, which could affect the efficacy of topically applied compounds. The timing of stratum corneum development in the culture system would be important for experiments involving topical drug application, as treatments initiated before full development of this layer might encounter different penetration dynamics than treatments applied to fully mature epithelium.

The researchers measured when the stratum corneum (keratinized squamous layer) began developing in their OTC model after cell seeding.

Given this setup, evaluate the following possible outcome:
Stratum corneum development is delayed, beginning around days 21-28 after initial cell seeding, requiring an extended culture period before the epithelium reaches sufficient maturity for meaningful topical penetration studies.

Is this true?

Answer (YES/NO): NO